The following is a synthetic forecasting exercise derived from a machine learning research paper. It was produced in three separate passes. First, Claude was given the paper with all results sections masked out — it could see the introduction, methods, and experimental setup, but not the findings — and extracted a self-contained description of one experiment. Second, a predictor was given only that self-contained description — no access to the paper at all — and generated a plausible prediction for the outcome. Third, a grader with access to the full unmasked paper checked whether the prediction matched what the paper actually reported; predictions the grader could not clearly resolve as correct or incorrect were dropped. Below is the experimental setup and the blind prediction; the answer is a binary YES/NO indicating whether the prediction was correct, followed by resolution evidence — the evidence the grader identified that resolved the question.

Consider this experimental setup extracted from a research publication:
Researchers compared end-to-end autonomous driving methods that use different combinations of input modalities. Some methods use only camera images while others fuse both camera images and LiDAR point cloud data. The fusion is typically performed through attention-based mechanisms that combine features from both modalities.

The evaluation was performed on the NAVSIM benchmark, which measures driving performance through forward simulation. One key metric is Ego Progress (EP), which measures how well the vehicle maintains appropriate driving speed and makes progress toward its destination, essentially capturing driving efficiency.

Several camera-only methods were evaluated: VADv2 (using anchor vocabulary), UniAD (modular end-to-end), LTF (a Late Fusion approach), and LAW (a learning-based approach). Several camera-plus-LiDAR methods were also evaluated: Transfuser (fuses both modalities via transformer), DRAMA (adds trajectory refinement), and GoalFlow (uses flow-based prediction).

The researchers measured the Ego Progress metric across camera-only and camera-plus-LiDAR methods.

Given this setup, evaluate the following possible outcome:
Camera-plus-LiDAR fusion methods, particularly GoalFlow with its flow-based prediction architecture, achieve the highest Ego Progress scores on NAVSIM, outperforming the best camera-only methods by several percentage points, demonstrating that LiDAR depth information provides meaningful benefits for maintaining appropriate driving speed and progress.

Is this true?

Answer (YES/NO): NO